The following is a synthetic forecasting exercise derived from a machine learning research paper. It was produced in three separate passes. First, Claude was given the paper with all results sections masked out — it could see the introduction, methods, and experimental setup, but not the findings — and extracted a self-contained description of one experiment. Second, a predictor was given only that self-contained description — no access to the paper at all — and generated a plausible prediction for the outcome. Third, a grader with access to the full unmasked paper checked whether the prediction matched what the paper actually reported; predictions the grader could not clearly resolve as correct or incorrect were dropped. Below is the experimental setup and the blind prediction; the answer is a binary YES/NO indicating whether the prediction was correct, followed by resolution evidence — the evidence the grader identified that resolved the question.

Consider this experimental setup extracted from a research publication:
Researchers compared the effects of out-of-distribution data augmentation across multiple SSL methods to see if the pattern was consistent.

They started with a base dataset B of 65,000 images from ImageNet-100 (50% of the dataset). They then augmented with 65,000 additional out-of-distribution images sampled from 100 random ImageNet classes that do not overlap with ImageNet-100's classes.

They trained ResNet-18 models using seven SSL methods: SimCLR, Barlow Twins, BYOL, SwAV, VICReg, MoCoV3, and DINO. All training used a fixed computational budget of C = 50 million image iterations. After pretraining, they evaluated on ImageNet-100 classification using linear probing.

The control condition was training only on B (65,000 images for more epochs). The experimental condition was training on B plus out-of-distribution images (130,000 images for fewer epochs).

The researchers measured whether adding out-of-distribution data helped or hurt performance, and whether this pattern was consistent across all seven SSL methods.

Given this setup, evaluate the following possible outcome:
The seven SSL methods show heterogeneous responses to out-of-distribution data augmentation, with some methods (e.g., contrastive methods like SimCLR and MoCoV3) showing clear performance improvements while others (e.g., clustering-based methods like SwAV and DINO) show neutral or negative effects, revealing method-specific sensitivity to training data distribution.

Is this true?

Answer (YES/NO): NO